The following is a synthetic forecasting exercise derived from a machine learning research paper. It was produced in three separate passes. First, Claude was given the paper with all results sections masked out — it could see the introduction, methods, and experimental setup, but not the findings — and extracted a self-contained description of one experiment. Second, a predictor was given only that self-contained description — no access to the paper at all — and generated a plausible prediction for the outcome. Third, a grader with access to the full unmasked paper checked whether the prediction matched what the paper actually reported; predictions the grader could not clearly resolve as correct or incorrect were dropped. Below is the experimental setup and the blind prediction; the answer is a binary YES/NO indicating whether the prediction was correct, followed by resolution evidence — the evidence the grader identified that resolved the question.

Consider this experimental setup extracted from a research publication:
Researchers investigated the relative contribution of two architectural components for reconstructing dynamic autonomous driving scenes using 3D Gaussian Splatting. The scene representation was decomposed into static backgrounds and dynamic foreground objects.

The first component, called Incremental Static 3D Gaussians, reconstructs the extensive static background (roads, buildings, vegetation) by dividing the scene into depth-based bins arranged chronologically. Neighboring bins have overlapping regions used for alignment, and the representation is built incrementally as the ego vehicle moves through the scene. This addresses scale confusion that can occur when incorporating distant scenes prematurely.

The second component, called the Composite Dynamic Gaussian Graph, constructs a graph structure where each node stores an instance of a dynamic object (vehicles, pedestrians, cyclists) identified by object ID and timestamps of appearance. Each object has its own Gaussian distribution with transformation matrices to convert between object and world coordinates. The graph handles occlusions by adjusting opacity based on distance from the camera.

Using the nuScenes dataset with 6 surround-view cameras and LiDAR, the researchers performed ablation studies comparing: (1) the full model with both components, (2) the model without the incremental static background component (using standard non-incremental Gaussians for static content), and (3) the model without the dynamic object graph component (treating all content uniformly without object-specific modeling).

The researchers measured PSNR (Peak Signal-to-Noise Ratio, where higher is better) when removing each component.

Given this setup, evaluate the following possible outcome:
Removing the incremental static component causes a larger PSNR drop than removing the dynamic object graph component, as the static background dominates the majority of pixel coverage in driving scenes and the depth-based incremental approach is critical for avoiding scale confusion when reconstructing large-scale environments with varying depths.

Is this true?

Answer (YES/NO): NO